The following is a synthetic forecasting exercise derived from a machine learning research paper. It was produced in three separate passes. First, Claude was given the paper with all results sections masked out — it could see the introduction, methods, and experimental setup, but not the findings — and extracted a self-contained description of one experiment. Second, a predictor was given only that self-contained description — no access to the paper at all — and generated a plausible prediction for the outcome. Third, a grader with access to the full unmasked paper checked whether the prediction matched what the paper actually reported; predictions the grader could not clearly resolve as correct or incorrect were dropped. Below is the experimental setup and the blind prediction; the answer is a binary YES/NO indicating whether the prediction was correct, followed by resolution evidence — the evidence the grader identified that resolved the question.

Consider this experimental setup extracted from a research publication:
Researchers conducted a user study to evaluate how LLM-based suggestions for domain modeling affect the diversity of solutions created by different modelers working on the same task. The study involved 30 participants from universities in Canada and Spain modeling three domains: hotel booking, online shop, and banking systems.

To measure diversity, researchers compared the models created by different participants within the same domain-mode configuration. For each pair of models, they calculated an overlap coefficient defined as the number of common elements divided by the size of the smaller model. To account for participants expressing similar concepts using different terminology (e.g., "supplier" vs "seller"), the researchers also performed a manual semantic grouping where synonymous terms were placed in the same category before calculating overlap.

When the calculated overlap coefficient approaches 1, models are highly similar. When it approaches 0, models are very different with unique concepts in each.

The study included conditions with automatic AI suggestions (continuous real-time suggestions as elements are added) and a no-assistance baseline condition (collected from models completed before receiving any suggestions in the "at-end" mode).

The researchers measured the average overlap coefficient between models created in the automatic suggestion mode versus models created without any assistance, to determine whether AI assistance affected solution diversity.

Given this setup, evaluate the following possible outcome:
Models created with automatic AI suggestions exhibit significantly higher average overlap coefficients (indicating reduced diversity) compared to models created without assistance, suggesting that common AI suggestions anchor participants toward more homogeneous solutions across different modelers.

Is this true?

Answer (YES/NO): NO